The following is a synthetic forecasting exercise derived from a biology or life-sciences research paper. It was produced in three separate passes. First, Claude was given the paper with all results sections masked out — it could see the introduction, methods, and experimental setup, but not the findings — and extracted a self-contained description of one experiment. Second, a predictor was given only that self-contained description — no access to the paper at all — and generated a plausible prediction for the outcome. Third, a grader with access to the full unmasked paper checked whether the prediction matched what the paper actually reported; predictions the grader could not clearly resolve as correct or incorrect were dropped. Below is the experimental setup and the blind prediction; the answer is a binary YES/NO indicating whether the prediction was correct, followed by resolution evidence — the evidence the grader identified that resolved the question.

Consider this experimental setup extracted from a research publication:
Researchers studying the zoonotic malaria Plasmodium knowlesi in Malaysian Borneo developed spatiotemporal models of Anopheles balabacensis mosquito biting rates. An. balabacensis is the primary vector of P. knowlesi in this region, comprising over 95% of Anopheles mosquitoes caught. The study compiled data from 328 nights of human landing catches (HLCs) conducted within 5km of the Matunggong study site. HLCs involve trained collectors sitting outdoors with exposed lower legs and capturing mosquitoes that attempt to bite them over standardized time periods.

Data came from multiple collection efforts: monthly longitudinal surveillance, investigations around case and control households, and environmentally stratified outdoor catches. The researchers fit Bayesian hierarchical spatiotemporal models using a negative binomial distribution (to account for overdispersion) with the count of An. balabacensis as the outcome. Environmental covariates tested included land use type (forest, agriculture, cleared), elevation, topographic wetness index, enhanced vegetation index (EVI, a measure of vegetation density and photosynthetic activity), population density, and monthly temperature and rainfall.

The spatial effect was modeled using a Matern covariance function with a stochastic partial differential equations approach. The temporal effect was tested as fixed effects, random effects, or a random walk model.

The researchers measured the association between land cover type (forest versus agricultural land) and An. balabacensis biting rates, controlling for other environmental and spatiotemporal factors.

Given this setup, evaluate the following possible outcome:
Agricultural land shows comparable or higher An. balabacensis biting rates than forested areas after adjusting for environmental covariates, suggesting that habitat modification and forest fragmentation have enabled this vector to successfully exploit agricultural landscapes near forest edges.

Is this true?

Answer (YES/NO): YES